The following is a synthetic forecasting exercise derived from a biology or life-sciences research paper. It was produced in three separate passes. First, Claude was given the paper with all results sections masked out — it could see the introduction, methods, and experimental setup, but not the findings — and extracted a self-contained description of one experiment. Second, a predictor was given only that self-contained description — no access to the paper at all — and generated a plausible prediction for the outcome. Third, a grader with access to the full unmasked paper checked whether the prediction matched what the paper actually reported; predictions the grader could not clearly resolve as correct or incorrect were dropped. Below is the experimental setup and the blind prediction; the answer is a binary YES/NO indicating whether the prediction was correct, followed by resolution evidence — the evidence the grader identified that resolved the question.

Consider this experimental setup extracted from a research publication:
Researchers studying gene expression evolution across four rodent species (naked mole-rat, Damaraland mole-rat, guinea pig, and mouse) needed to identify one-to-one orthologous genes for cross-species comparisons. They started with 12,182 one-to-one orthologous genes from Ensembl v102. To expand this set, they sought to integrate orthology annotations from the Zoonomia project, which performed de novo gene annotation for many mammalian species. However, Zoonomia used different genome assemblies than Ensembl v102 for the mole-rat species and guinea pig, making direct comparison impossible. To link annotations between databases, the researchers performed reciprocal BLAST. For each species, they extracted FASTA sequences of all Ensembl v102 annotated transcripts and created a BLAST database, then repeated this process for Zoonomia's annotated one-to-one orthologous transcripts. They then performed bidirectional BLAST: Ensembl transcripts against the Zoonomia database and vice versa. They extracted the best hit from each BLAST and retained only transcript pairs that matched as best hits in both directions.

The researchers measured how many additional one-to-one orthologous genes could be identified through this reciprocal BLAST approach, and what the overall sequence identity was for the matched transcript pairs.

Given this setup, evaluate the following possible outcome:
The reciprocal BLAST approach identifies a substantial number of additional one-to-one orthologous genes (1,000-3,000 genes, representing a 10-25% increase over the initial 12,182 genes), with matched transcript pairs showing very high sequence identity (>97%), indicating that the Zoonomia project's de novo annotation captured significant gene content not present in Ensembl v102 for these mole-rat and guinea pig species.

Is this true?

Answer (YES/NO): YES